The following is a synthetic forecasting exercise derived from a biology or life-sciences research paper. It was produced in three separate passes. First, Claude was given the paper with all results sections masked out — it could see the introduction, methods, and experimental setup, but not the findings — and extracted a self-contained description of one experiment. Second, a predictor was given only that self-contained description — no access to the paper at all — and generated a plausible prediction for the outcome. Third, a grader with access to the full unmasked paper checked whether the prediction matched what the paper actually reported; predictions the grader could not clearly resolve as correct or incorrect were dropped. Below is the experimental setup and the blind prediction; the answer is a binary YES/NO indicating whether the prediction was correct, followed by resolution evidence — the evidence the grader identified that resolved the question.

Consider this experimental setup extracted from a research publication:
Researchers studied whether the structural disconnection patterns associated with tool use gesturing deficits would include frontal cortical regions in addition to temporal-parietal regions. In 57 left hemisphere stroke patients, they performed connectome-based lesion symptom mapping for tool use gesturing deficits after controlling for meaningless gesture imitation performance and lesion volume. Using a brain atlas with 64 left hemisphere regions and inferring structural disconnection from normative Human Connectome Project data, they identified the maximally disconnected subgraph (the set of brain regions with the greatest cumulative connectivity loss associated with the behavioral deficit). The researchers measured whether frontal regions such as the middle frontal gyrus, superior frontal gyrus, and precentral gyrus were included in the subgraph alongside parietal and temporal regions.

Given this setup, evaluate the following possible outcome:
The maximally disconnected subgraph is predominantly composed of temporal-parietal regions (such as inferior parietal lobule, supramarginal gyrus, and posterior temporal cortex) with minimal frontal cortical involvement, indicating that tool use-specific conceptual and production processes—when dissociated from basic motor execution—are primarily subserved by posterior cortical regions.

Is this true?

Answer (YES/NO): NO